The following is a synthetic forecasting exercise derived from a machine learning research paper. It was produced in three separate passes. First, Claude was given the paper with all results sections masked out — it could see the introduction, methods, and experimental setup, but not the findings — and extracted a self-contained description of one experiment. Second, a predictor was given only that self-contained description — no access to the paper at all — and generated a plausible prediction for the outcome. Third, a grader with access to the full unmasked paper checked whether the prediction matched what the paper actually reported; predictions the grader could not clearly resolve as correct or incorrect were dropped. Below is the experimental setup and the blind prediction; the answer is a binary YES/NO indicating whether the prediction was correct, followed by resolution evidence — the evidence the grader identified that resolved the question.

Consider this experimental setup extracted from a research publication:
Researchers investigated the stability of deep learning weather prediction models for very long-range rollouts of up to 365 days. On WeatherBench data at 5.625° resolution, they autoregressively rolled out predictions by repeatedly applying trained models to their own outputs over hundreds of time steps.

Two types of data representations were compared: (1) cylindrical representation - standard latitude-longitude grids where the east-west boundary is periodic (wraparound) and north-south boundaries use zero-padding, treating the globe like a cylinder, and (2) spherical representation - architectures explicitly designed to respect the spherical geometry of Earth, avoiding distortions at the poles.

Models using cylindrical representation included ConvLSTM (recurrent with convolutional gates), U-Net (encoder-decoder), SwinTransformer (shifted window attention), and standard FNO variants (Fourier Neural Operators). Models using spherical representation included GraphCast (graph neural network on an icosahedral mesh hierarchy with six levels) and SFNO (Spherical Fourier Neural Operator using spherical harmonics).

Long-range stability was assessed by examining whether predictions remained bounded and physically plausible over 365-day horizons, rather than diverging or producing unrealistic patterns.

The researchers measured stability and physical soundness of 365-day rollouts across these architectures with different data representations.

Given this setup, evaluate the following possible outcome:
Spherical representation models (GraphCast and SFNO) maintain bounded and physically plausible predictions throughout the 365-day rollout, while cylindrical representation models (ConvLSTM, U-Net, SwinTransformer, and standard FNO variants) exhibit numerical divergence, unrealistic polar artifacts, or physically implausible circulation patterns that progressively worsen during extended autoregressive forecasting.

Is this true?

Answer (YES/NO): NO